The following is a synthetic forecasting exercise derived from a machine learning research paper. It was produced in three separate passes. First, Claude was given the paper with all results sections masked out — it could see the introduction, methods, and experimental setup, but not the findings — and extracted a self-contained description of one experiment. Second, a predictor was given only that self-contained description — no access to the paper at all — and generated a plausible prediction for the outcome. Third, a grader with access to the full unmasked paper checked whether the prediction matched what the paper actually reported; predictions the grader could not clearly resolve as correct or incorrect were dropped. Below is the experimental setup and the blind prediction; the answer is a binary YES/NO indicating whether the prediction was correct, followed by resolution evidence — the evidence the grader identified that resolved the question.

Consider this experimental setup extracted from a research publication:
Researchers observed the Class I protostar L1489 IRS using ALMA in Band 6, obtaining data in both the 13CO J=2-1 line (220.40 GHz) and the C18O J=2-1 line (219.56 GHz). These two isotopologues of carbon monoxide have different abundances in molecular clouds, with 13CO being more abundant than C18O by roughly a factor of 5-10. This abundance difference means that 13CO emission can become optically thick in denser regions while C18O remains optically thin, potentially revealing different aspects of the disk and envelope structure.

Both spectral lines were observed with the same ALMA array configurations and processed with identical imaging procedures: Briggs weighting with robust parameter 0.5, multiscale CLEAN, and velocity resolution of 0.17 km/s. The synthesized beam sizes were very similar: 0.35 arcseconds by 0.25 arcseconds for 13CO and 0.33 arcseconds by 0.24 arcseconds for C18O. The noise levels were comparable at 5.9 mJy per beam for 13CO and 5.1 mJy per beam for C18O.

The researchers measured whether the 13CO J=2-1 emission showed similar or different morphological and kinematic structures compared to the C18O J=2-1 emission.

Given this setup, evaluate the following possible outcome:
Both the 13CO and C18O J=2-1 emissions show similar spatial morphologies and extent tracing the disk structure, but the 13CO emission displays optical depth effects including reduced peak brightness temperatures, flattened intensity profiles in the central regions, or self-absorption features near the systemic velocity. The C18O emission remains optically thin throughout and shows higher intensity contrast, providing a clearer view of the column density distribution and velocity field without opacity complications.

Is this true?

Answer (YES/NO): NO